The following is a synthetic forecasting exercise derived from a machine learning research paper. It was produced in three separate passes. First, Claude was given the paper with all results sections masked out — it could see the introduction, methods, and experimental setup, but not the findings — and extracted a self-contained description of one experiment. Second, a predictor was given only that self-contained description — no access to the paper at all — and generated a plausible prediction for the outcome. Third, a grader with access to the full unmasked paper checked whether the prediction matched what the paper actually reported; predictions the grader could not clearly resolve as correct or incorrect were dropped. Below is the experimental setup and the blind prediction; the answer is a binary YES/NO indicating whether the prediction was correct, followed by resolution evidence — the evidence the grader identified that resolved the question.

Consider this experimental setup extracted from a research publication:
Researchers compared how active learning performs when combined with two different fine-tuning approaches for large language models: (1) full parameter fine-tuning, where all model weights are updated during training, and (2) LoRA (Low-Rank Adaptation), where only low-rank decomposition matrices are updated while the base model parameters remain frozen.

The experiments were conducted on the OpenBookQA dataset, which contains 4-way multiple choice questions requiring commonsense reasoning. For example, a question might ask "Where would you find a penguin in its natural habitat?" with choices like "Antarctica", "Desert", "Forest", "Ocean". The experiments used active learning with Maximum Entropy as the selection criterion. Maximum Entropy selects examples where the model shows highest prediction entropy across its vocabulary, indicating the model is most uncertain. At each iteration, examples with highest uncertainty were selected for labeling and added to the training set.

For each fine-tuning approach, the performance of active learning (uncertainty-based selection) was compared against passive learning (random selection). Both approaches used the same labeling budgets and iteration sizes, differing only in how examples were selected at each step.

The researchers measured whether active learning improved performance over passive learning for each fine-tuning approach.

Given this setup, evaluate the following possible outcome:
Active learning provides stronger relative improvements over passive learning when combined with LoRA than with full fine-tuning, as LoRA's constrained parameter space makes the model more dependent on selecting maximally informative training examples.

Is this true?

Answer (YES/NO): NO